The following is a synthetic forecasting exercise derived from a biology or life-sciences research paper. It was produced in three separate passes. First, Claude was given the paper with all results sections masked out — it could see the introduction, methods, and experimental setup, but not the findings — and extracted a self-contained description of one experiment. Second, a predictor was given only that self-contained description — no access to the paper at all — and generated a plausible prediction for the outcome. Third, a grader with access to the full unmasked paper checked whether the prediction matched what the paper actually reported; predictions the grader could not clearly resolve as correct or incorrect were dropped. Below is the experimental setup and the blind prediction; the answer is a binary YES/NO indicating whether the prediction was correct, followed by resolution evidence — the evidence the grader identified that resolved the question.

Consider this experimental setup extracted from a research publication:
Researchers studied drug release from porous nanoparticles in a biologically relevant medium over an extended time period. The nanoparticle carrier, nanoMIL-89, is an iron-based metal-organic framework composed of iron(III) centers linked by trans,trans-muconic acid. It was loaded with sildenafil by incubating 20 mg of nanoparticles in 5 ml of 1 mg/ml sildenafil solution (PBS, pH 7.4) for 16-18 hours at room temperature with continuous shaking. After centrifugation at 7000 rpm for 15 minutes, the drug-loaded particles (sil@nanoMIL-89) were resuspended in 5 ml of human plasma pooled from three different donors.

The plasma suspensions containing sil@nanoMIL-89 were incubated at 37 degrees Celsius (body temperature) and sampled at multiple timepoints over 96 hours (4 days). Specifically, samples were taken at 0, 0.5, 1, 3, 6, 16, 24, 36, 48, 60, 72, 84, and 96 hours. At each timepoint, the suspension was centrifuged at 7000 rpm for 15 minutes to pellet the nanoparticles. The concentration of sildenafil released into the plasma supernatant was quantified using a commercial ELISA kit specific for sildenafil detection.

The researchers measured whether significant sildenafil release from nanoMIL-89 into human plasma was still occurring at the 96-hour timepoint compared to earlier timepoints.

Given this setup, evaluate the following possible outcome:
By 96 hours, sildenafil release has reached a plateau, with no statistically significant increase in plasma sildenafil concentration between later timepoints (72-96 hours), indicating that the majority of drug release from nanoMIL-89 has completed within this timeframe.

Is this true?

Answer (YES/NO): NO